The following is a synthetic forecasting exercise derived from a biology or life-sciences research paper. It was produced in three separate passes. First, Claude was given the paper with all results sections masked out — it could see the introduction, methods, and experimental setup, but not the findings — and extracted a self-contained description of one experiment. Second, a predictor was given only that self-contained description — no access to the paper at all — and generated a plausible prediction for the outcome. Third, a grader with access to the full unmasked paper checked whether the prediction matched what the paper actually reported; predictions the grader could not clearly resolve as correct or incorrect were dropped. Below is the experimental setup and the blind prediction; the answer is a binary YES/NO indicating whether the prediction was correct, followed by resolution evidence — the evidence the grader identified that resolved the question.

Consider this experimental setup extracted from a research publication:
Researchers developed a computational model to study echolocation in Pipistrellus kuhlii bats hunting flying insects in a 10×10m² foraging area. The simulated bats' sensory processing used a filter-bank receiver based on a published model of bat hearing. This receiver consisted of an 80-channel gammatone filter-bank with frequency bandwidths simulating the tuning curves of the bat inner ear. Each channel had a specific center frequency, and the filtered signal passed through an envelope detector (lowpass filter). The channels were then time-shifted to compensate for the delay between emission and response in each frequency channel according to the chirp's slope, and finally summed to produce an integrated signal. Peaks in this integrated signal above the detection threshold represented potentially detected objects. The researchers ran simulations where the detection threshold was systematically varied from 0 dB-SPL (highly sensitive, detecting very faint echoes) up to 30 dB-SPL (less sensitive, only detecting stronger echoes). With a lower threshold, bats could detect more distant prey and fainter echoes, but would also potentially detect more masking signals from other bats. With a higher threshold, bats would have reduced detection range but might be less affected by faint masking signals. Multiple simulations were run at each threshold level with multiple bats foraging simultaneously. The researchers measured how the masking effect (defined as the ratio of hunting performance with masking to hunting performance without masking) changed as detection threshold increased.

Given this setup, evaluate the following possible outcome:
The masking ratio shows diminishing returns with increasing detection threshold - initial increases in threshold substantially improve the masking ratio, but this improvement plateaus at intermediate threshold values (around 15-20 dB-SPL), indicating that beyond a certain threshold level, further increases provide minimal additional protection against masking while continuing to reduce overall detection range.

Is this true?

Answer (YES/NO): NO